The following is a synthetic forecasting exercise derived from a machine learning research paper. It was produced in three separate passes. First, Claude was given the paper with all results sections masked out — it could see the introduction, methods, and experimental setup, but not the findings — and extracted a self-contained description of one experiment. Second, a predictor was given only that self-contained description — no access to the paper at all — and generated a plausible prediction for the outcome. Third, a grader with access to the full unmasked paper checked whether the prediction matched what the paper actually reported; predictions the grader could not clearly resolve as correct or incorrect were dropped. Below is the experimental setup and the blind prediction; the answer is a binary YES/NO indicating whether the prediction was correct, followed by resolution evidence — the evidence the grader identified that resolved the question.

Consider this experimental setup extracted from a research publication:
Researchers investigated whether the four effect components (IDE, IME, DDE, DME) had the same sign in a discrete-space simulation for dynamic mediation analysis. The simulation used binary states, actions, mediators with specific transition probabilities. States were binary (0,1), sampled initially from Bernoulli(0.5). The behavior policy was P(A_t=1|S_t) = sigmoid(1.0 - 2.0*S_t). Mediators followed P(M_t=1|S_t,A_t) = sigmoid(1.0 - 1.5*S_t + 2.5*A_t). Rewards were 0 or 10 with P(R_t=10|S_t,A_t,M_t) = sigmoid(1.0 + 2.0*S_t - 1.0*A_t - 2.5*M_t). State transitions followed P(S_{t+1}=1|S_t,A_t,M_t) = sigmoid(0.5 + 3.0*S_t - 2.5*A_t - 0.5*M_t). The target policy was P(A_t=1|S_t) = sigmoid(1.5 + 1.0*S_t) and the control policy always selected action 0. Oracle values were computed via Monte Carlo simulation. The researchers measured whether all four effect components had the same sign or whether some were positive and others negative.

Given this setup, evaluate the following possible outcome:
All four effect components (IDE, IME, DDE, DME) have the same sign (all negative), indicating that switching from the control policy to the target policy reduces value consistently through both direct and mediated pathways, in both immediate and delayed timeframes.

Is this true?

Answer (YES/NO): YES